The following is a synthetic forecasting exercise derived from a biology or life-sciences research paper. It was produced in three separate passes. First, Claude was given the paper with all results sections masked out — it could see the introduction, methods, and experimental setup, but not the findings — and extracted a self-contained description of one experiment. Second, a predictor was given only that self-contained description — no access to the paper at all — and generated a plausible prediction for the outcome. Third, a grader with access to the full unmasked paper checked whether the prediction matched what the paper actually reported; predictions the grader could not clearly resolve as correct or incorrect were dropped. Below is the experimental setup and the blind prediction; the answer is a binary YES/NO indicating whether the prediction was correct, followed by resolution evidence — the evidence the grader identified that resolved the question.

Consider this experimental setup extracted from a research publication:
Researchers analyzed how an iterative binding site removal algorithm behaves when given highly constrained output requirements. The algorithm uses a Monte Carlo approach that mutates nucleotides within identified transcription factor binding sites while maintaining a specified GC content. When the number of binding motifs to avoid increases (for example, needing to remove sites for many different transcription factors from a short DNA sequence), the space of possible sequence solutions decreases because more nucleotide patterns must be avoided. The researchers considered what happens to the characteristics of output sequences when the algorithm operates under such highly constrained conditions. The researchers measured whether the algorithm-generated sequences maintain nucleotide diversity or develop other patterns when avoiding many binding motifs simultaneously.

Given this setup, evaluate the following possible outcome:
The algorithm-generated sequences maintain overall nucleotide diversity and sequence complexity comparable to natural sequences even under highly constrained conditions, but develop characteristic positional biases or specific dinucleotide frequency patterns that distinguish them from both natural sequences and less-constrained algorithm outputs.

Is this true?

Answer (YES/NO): NO